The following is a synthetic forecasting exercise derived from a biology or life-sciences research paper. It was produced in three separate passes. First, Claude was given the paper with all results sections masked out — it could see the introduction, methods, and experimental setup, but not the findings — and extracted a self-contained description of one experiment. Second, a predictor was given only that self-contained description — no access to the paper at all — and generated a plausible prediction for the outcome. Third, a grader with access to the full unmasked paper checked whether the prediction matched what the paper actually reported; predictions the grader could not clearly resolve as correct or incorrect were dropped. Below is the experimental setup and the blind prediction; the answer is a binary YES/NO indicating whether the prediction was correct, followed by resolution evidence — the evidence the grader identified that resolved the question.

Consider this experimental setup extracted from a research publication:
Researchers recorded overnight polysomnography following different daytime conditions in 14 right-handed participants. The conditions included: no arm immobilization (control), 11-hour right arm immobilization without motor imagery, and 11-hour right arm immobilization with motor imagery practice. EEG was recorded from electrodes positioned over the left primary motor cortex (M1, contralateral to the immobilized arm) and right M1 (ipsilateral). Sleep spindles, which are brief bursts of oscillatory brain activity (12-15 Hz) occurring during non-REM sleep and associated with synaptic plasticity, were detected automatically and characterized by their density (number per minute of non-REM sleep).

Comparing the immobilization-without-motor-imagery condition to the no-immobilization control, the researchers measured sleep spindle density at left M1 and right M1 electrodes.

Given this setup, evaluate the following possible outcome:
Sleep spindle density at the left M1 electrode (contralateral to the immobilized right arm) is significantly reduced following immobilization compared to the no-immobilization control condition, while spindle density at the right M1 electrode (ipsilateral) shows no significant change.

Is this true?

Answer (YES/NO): NO